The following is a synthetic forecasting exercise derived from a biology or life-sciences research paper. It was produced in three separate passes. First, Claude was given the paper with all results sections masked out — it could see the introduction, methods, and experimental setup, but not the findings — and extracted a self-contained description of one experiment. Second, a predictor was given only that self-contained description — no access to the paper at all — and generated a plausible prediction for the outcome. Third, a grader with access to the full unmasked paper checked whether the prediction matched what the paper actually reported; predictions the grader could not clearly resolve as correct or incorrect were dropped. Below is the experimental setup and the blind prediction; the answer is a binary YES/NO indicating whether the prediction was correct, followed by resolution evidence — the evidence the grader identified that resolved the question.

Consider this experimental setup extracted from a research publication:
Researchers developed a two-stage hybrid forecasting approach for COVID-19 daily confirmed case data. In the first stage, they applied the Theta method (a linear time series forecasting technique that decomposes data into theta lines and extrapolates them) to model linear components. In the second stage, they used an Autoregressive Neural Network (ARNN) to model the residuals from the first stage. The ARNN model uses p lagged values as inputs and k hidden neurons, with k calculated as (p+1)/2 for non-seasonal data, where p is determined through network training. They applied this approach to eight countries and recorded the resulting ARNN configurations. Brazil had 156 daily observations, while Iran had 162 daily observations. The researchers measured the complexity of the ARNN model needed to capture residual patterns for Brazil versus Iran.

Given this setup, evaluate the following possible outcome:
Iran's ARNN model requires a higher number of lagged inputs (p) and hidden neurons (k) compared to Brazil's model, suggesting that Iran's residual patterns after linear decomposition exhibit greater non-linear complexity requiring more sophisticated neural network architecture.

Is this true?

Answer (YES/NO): NO